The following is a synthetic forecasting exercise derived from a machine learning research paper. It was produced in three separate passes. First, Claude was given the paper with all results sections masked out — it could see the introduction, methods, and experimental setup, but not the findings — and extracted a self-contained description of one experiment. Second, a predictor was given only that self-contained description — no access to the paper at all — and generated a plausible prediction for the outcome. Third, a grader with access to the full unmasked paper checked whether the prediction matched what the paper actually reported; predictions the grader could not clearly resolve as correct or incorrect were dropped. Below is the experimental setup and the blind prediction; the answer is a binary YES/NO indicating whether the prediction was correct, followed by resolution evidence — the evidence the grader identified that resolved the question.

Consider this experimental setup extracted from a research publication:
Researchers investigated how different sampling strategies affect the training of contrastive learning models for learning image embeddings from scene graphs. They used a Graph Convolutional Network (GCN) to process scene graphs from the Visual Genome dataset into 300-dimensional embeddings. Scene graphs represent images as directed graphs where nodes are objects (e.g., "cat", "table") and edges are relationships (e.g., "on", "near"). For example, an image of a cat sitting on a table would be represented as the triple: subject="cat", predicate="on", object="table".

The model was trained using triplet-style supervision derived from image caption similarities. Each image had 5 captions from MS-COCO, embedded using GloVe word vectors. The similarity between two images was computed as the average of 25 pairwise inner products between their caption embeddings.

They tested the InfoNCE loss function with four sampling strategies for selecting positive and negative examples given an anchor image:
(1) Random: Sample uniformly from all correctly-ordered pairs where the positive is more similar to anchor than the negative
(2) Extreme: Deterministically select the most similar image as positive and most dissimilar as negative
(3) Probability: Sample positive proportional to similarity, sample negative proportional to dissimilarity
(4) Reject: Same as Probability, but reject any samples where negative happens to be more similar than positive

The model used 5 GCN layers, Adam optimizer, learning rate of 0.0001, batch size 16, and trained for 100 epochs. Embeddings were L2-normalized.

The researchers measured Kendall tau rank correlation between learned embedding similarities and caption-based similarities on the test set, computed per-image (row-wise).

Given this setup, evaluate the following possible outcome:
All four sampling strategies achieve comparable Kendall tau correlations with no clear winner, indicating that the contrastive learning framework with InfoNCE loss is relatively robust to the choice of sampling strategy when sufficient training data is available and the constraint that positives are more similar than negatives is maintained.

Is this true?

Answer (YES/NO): NO